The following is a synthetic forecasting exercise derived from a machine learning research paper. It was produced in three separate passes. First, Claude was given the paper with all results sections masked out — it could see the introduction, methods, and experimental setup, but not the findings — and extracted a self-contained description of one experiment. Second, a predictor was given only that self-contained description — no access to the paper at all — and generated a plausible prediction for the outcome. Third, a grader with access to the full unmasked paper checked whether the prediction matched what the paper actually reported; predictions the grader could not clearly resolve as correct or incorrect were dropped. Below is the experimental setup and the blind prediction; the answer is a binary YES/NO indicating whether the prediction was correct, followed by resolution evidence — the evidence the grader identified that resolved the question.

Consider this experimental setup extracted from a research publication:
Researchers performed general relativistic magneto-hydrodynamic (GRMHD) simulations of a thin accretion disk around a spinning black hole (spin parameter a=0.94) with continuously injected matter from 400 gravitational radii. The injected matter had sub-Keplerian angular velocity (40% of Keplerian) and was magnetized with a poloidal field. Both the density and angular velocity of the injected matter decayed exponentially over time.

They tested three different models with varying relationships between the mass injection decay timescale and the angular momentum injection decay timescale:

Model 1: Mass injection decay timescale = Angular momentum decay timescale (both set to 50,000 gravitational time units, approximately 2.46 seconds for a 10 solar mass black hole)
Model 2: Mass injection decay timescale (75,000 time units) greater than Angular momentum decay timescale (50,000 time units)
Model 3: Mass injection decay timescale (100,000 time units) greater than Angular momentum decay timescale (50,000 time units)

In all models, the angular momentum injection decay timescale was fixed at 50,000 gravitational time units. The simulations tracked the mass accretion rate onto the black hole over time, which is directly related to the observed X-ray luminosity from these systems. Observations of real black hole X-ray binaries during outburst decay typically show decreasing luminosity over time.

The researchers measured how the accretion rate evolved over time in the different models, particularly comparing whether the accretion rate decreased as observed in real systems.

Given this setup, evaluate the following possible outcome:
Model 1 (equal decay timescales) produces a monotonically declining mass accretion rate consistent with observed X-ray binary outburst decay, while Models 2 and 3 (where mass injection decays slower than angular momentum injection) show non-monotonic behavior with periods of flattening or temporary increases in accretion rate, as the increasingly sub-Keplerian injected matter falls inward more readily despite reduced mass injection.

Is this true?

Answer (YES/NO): YES